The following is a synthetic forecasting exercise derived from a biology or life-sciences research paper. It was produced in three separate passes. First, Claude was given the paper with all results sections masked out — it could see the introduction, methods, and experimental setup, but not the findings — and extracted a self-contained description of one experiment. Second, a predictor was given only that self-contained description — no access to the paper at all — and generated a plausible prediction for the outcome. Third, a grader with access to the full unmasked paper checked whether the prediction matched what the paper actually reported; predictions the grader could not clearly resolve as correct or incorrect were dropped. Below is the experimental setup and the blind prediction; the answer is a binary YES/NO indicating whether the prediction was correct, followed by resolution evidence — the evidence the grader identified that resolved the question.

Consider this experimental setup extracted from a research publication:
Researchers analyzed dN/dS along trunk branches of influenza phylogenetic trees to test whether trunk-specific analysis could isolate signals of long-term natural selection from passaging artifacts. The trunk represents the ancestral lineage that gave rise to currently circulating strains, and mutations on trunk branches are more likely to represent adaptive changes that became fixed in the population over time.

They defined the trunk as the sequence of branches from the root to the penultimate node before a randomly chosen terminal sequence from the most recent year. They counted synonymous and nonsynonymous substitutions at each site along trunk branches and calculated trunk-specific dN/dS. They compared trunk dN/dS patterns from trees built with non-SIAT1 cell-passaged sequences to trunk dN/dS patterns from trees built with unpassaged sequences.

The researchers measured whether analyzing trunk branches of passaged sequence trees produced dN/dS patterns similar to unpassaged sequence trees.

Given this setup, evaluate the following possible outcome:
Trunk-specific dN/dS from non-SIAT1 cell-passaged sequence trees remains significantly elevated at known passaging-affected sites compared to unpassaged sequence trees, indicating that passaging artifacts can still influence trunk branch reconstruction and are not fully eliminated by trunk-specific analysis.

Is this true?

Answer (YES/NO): YES